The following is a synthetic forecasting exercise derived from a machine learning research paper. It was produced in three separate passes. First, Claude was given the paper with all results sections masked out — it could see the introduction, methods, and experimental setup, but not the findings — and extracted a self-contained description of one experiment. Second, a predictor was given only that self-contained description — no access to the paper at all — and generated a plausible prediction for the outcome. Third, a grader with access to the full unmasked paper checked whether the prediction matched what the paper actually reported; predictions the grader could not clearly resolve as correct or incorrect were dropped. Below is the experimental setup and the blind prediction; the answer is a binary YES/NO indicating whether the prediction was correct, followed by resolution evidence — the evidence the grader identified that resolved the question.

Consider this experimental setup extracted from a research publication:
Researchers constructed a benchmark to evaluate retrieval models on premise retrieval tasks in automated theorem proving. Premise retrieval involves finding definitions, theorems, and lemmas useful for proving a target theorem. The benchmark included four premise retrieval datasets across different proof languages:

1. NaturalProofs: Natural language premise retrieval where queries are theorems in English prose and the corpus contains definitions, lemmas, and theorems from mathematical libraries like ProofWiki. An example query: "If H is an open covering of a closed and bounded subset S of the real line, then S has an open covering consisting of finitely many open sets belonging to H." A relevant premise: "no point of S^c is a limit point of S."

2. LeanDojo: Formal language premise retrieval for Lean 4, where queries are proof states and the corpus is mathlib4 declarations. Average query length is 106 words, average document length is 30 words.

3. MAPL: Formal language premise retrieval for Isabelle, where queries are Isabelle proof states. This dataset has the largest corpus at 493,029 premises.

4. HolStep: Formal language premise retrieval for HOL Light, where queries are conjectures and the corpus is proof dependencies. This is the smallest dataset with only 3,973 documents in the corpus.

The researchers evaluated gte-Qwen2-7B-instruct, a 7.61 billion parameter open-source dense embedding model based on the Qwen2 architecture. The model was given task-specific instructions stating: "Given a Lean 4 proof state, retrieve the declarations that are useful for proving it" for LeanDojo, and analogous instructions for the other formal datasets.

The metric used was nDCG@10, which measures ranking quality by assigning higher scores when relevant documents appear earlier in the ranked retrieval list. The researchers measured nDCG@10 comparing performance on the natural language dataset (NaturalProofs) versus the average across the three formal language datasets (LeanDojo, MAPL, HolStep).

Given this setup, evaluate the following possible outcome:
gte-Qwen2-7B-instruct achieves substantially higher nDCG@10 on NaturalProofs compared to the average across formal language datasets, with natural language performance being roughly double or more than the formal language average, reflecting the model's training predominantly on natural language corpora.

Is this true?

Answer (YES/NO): NO